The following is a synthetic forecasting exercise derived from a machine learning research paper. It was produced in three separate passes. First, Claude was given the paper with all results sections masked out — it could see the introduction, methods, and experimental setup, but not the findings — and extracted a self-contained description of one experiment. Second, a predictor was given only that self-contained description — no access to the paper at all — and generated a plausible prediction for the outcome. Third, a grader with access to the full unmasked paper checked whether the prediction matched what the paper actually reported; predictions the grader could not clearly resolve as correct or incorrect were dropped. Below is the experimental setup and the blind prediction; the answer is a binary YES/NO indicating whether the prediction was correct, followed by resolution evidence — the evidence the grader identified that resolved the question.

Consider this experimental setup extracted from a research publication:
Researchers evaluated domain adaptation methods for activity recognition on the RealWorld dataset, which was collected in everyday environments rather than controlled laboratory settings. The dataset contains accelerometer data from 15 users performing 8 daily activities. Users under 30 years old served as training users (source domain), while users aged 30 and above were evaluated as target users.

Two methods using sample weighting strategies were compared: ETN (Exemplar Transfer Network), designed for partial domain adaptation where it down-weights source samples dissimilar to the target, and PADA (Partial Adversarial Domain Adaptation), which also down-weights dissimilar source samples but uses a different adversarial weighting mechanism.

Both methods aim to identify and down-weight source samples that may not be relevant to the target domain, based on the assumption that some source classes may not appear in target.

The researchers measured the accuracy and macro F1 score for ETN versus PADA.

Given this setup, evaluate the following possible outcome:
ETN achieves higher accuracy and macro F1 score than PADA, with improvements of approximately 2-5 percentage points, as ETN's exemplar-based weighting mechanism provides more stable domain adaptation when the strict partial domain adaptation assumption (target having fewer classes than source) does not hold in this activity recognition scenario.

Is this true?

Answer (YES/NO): NO